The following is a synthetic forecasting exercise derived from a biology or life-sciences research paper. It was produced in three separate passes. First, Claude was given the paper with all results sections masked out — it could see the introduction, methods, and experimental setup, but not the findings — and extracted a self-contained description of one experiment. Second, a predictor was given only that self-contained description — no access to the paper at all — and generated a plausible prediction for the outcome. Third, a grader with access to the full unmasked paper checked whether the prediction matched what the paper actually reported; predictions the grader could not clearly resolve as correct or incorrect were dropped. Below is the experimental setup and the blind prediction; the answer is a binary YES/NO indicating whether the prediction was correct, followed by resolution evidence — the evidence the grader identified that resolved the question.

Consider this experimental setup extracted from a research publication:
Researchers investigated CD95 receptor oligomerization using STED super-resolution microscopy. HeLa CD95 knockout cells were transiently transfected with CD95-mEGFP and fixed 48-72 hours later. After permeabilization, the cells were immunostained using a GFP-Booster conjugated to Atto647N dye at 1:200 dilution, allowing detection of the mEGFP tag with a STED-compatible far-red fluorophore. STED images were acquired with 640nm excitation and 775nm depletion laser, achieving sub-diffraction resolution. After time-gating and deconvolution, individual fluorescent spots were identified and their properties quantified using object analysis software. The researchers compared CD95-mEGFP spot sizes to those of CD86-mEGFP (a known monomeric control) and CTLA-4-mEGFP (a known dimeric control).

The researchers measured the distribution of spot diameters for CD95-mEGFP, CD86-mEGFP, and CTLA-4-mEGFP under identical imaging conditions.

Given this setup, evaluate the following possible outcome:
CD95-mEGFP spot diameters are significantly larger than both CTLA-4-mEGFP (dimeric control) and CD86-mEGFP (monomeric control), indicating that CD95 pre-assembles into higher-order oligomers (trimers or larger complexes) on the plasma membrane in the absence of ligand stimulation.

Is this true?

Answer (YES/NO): NO